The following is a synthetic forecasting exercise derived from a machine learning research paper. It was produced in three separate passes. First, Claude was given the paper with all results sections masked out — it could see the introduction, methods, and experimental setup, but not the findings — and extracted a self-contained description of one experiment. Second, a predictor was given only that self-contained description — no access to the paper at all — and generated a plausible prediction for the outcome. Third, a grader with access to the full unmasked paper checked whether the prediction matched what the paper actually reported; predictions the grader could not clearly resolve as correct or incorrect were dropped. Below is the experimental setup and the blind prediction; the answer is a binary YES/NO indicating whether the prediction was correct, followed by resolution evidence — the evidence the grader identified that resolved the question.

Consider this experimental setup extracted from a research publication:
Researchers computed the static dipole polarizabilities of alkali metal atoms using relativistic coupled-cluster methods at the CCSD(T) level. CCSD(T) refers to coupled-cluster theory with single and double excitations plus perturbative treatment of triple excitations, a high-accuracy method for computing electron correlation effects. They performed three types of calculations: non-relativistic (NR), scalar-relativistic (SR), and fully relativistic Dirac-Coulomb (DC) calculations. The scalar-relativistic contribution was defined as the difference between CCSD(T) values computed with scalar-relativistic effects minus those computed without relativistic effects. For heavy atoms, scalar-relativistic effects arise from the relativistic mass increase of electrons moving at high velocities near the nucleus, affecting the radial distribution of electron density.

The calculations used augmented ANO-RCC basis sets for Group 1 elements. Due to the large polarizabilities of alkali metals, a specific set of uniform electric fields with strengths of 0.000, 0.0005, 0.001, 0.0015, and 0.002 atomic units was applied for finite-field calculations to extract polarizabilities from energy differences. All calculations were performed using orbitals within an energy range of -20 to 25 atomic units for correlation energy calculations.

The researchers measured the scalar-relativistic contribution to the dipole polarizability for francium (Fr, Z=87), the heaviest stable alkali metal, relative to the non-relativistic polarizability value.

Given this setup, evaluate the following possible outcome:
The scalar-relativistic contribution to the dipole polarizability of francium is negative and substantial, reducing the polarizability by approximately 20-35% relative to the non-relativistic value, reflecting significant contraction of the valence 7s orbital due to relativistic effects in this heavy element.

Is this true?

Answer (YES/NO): NO